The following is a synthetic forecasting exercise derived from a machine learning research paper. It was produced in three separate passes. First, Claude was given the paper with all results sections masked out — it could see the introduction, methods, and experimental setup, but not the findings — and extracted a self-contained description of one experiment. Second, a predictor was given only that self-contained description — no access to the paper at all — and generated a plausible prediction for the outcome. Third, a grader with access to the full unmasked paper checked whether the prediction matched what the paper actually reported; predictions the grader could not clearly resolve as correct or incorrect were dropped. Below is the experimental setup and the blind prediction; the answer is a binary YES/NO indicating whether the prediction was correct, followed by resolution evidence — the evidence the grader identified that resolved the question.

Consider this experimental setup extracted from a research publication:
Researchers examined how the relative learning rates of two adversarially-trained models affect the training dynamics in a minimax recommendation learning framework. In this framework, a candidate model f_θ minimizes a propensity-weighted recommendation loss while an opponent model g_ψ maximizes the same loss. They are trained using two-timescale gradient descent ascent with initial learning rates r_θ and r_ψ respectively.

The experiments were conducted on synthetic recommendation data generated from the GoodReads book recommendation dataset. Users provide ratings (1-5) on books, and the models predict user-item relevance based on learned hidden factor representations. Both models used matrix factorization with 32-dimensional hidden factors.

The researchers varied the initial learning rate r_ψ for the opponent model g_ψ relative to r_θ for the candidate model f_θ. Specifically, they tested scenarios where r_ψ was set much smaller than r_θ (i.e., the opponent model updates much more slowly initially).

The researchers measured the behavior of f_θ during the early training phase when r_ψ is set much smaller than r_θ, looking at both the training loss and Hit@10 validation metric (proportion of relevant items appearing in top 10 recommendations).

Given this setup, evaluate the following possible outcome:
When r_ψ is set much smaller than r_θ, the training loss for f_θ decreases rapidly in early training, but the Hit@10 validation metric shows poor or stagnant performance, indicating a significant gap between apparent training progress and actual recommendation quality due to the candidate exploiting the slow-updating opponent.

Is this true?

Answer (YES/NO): NO